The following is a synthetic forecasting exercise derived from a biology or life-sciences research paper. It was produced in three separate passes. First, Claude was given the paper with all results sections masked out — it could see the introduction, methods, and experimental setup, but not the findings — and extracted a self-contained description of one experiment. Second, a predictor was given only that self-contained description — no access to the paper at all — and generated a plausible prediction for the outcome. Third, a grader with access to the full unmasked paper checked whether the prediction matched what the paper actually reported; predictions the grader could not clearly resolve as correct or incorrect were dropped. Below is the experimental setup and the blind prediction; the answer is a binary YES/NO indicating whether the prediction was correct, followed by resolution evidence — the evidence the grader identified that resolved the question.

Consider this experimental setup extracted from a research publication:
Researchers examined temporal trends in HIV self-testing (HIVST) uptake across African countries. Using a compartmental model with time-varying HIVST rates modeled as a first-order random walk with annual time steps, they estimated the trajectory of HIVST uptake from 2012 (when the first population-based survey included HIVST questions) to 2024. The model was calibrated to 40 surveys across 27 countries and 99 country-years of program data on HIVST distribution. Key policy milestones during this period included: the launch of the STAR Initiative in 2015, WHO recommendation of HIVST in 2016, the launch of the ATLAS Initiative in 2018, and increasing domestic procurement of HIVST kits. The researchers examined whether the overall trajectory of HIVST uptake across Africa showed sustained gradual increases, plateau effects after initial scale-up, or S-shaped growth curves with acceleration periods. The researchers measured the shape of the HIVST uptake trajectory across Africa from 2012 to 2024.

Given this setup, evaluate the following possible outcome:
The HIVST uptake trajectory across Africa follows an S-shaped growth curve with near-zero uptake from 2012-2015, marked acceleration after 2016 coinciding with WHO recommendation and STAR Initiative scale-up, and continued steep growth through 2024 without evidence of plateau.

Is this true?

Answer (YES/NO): NO